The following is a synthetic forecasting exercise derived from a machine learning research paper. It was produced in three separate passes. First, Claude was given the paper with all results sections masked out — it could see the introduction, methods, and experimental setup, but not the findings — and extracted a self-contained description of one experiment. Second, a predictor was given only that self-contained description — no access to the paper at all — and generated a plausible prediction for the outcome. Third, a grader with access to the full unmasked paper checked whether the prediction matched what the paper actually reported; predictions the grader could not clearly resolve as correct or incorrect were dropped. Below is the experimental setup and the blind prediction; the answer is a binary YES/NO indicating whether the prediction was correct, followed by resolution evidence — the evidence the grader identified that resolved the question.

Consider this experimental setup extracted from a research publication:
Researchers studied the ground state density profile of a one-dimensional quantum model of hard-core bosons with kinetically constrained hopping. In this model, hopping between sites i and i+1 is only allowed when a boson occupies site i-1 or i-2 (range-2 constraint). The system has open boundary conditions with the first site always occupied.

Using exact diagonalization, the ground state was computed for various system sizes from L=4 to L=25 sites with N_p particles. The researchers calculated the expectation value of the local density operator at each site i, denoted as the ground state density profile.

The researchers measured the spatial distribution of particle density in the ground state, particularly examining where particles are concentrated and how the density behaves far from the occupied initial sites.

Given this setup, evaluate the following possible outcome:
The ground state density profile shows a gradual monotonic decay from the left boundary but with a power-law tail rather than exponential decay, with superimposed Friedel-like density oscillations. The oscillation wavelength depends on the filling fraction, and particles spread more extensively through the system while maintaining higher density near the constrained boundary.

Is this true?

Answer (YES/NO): NO